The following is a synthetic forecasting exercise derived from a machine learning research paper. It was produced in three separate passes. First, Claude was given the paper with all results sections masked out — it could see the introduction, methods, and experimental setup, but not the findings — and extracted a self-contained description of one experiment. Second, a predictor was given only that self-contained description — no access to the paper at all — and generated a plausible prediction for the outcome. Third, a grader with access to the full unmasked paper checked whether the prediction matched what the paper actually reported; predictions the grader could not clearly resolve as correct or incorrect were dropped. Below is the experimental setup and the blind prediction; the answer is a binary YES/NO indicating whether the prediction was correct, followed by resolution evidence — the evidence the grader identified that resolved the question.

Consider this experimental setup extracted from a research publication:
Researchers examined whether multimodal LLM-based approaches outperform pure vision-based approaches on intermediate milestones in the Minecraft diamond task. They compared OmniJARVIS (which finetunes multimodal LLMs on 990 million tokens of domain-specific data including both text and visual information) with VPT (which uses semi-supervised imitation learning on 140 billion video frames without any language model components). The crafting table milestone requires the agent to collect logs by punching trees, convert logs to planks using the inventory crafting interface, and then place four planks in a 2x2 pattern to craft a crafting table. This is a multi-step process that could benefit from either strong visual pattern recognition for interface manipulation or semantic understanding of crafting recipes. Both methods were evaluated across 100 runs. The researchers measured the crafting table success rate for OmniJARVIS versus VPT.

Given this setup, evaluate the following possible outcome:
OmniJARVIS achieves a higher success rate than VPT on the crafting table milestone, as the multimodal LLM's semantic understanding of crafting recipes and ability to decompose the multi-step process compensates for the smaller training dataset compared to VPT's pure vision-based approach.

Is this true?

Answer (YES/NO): NO